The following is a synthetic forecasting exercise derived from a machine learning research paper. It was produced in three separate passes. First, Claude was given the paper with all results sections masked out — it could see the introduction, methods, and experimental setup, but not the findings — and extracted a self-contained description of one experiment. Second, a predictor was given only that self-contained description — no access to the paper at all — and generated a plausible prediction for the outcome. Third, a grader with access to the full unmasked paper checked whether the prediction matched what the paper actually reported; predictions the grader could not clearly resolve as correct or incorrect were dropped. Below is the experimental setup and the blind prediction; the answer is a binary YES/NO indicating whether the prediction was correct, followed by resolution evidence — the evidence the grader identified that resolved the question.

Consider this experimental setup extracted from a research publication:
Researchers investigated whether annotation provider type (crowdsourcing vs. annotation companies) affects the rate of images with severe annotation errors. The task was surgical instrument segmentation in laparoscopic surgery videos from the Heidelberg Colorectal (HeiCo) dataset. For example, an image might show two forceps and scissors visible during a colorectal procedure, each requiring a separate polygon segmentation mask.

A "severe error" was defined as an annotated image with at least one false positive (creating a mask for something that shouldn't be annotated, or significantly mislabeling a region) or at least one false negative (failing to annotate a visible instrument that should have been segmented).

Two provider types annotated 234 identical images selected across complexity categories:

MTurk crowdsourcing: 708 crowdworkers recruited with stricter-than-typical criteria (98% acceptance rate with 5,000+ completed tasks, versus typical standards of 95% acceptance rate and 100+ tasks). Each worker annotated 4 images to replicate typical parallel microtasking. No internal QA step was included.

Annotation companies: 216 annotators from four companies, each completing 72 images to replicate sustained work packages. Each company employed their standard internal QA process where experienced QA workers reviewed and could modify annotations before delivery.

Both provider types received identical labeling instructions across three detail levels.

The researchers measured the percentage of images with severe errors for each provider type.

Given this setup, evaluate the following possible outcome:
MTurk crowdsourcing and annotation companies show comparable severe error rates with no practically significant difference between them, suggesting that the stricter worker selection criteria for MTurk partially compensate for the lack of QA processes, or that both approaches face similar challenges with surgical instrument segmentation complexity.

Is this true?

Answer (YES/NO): NO